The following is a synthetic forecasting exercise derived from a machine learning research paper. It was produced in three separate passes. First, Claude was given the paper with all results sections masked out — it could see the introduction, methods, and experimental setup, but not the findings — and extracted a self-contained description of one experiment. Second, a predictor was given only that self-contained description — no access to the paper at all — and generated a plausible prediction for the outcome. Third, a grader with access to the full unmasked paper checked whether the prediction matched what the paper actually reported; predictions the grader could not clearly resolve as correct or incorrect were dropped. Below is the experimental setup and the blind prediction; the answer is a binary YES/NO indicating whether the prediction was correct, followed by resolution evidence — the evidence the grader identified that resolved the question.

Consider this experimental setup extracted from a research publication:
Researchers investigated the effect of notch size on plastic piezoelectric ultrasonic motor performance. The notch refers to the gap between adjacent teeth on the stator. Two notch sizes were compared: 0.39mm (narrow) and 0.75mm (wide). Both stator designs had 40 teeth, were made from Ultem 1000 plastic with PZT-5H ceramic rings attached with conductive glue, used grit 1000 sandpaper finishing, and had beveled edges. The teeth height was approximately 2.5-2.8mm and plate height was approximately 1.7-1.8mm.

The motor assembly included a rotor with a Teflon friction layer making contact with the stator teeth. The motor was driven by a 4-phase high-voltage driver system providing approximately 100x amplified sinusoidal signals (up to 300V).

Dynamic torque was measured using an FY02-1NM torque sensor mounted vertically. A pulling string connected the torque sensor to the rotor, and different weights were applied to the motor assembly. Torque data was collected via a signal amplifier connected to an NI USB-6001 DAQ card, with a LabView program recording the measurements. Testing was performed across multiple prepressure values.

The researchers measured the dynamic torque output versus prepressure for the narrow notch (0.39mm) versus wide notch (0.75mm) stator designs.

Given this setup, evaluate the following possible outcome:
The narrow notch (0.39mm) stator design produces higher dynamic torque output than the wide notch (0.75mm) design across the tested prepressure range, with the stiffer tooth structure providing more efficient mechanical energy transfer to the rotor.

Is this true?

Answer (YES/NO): YES